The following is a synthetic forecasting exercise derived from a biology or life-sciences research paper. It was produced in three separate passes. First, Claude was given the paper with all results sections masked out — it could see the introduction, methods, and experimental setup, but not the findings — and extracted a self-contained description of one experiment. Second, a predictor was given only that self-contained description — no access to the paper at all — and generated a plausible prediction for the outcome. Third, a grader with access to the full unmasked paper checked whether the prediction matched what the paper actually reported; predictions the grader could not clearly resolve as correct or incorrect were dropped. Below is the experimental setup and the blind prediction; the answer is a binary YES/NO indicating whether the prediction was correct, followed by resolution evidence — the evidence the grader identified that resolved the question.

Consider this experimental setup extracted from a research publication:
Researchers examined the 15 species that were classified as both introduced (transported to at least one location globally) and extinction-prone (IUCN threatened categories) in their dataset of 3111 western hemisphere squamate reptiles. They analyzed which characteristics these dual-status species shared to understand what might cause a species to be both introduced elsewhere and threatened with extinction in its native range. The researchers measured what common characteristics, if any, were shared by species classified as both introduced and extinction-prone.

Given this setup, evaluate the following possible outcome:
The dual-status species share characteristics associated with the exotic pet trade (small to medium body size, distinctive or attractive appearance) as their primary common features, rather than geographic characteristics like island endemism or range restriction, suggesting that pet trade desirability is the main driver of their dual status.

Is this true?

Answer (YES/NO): NO